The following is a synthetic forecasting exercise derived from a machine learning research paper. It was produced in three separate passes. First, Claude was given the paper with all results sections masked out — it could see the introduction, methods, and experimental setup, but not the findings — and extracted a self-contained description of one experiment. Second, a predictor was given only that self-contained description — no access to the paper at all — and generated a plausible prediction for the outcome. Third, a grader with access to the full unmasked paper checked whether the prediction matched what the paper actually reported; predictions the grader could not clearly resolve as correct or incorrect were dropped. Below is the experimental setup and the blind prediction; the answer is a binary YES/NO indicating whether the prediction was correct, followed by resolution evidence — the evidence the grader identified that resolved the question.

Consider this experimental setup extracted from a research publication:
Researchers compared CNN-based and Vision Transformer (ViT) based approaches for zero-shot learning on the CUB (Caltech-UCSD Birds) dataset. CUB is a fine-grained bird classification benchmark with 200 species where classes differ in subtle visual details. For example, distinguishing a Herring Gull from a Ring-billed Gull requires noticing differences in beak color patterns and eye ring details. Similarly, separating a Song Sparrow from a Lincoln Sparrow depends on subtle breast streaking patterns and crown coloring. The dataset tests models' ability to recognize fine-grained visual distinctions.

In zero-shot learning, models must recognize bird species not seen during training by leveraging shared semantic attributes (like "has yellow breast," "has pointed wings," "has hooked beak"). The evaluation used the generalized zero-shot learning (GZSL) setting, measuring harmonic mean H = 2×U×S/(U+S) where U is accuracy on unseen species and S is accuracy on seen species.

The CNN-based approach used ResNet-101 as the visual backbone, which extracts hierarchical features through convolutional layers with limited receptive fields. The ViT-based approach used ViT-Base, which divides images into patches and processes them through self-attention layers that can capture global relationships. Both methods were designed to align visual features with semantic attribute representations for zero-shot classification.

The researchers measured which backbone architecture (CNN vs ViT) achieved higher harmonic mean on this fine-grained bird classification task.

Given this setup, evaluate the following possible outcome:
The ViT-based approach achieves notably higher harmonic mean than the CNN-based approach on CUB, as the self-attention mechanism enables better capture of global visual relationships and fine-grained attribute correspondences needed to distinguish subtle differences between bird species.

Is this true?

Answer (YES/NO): NO